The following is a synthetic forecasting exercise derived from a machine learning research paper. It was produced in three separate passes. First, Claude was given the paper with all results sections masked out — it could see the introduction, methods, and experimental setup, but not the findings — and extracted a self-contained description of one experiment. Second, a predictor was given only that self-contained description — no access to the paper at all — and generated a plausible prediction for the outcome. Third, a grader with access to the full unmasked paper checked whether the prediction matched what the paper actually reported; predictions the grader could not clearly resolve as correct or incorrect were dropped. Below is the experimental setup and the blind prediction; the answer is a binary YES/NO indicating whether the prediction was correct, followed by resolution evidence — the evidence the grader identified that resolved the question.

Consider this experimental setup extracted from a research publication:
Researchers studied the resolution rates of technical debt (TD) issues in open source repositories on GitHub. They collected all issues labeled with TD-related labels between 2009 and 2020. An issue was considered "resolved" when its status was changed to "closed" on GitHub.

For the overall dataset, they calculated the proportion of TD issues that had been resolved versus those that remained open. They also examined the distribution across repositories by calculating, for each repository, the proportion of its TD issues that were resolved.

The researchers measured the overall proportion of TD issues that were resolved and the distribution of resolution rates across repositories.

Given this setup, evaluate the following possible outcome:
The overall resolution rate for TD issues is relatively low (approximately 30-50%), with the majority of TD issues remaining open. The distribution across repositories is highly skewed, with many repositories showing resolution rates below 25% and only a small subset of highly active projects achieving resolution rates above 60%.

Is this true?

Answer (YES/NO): NO